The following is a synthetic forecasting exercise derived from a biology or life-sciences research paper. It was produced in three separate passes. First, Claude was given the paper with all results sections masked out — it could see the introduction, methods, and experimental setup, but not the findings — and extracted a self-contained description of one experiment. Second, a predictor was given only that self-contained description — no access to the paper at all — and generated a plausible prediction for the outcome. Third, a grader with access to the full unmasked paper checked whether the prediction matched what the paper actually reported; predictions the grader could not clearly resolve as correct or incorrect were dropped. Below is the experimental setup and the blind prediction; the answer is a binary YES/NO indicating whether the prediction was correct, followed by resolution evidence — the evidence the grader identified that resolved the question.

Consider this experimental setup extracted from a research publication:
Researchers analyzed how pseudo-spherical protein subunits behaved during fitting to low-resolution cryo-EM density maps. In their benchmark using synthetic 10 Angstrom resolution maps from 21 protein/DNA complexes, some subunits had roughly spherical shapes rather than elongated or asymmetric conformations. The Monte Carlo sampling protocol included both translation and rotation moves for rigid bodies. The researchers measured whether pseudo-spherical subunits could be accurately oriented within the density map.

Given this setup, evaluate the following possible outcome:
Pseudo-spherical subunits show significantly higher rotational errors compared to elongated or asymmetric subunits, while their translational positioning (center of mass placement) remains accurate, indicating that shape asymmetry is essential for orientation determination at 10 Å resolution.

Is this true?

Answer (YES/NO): YES